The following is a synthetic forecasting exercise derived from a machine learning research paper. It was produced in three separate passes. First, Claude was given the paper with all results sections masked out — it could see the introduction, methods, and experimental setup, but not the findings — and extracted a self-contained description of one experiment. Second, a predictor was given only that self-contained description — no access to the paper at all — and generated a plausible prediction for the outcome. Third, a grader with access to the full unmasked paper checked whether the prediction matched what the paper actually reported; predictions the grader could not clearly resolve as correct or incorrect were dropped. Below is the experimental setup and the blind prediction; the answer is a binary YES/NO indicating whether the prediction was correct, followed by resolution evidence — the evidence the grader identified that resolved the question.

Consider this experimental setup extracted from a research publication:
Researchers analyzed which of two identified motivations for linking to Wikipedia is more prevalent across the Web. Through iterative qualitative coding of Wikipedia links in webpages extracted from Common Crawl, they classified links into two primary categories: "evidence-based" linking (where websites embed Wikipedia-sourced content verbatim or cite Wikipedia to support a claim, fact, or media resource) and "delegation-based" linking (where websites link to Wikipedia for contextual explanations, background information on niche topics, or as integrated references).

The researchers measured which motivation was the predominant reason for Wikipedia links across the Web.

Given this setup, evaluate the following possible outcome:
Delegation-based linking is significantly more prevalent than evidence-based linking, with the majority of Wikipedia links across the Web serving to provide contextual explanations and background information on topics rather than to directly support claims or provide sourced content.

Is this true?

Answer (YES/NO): YES